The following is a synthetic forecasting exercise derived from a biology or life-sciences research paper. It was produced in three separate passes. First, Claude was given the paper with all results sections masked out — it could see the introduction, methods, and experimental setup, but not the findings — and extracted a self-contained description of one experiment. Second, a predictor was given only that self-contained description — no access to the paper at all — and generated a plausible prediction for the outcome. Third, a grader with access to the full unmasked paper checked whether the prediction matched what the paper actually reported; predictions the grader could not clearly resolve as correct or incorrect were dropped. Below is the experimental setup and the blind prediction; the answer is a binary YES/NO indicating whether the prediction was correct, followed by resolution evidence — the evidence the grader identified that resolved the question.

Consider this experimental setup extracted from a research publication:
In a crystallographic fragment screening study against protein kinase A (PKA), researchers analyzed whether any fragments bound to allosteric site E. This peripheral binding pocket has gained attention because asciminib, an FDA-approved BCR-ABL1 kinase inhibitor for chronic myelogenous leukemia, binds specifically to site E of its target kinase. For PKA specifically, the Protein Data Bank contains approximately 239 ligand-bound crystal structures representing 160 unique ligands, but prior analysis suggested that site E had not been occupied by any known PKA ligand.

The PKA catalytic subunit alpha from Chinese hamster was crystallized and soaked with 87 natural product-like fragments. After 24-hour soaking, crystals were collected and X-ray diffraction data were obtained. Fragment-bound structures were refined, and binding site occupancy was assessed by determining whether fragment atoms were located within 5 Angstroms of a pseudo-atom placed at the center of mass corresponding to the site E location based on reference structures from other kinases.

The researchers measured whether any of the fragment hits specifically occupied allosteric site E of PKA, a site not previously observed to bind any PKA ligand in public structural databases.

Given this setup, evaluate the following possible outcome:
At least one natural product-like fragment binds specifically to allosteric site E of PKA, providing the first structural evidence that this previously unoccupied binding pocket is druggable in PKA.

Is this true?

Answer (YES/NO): YES